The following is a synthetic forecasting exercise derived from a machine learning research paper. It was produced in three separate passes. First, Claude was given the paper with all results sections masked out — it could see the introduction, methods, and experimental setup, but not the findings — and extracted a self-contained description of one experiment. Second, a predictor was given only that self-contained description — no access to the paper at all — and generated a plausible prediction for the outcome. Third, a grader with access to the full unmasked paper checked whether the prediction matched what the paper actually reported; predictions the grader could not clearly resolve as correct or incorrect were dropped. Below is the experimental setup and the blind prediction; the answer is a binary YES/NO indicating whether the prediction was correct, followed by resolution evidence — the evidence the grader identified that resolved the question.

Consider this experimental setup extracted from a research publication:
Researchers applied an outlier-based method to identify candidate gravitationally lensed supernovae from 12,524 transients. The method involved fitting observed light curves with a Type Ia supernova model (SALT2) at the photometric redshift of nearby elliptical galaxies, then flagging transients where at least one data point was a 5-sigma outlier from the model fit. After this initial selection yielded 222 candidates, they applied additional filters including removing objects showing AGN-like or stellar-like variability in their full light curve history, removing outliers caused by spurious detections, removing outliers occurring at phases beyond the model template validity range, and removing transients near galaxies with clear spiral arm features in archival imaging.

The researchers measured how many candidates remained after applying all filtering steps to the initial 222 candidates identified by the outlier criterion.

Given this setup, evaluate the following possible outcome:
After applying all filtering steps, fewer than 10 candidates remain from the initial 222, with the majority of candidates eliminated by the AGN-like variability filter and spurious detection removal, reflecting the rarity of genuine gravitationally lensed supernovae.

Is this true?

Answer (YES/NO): NO